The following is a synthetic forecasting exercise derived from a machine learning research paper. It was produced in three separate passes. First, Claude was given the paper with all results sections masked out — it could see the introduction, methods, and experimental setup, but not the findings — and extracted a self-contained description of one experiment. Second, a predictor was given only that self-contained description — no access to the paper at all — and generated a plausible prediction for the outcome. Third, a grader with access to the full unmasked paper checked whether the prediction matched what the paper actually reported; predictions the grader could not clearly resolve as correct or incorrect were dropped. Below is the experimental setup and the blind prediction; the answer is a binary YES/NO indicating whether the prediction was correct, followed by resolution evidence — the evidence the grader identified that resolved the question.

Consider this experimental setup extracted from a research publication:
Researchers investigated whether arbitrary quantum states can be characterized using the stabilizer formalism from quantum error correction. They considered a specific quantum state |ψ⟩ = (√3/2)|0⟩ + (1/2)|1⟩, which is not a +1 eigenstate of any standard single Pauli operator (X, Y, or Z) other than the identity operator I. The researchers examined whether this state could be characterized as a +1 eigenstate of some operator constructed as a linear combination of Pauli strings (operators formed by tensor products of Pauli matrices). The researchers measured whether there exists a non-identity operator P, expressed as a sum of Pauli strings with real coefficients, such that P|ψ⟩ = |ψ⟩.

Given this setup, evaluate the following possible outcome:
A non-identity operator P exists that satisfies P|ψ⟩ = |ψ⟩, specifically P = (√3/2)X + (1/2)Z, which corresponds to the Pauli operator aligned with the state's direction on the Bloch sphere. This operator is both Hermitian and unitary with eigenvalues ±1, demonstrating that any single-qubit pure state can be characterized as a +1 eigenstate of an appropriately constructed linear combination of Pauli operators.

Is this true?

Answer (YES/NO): YES